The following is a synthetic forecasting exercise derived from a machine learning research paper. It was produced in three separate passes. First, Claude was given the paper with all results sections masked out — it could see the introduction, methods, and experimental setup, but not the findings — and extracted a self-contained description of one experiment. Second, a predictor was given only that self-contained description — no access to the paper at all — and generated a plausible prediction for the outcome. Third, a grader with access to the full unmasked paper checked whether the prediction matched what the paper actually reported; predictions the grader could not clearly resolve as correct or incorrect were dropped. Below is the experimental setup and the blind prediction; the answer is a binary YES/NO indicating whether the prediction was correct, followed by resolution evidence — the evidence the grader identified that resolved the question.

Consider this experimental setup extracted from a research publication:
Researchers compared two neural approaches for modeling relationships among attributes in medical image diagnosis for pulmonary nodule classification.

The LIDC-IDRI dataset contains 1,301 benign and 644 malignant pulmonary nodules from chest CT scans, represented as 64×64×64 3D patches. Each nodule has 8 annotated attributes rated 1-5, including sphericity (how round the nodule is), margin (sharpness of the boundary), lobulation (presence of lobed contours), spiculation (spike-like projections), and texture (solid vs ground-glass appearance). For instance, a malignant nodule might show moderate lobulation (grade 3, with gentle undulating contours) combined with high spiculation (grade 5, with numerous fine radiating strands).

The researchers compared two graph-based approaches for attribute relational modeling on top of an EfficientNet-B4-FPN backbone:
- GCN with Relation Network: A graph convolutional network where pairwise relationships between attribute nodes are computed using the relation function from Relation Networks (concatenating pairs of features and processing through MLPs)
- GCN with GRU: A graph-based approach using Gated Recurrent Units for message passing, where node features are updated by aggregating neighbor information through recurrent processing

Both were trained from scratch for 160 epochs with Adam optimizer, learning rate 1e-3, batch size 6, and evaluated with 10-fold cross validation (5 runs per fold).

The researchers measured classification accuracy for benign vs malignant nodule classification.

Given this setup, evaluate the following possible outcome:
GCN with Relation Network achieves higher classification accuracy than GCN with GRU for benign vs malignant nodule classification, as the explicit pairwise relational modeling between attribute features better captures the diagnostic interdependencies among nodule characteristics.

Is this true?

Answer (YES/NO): NO